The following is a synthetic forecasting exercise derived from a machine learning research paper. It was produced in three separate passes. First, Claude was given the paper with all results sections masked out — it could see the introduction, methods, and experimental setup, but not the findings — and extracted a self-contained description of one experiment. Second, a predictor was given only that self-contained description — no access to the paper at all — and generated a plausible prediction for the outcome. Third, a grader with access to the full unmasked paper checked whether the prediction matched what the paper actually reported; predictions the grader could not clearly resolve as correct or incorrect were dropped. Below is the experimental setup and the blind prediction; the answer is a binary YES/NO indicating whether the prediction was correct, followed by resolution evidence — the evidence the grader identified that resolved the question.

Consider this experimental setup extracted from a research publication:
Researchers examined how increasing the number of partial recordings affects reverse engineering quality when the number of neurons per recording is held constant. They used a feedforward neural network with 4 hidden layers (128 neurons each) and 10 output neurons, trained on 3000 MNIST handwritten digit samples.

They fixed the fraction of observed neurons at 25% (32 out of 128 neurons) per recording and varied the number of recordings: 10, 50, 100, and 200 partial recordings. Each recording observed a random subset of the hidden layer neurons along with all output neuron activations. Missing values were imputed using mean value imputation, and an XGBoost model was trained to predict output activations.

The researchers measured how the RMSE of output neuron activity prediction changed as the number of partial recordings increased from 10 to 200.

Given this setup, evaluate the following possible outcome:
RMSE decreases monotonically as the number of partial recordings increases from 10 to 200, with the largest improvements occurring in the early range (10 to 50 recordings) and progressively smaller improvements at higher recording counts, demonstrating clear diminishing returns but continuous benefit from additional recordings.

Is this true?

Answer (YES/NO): NO